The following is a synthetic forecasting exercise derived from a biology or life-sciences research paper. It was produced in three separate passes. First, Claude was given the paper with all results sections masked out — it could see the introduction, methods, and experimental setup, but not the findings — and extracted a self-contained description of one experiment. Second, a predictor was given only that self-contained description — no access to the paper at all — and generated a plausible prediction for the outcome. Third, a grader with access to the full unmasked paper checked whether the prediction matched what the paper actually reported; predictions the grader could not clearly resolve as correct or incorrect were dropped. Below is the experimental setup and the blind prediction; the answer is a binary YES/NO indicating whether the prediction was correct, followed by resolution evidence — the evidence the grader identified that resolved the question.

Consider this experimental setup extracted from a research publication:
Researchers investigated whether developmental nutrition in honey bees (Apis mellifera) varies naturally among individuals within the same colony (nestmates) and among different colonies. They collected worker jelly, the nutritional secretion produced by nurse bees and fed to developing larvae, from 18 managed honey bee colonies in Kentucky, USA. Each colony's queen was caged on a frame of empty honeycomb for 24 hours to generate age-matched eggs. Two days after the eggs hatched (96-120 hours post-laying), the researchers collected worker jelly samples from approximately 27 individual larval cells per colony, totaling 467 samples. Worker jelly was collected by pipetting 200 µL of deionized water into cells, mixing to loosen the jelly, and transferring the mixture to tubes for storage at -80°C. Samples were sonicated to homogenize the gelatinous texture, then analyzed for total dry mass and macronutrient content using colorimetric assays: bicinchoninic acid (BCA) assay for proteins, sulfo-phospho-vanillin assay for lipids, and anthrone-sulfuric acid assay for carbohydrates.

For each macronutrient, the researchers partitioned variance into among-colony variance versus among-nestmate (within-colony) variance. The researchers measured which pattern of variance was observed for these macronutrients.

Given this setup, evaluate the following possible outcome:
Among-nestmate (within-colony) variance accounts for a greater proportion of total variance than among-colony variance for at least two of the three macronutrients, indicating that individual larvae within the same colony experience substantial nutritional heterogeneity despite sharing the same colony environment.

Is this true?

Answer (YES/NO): NO